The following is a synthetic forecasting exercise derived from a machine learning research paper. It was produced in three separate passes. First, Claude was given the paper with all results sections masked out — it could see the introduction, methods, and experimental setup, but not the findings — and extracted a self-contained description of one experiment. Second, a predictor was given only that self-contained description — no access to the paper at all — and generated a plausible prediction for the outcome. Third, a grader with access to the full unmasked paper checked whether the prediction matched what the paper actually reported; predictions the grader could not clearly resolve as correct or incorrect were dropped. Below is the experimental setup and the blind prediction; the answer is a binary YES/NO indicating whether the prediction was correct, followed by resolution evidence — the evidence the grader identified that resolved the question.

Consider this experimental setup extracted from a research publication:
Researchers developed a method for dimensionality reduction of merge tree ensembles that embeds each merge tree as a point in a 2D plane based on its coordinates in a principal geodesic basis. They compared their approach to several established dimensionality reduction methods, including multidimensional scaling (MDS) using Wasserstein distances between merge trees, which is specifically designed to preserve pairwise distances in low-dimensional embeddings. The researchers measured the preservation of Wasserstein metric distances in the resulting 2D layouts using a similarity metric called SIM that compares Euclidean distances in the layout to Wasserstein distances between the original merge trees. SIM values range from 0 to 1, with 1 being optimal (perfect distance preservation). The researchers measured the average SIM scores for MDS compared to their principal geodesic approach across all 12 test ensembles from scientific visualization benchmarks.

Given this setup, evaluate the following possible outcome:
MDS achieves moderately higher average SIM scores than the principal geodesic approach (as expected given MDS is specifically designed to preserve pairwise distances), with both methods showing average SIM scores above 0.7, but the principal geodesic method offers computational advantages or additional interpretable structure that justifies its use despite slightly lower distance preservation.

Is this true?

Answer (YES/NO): YES